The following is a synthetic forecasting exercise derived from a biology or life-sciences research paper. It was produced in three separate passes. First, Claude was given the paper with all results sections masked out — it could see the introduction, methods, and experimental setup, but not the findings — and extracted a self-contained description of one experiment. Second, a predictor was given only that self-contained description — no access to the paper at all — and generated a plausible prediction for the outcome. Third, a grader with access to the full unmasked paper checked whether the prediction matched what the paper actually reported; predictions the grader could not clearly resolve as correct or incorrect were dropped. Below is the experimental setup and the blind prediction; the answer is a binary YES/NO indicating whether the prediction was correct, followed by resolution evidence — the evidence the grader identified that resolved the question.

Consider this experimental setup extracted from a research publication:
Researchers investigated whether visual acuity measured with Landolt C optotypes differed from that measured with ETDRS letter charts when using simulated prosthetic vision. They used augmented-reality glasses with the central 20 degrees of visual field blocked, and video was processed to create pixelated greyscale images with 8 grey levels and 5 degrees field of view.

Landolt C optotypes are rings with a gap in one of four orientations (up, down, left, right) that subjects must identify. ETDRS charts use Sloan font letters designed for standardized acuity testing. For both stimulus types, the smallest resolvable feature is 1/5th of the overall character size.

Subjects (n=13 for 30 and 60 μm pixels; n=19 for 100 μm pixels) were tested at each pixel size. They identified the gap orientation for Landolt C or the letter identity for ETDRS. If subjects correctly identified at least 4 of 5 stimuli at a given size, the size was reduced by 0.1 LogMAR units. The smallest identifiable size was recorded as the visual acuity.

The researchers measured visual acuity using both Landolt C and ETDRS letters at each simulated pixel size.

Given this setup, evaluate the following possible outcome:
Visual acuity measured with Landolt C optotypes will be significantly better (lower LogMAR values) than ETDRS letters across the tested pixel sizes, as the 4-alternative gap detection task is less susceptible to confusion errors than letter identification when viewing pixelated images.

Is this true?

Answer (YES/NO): NO